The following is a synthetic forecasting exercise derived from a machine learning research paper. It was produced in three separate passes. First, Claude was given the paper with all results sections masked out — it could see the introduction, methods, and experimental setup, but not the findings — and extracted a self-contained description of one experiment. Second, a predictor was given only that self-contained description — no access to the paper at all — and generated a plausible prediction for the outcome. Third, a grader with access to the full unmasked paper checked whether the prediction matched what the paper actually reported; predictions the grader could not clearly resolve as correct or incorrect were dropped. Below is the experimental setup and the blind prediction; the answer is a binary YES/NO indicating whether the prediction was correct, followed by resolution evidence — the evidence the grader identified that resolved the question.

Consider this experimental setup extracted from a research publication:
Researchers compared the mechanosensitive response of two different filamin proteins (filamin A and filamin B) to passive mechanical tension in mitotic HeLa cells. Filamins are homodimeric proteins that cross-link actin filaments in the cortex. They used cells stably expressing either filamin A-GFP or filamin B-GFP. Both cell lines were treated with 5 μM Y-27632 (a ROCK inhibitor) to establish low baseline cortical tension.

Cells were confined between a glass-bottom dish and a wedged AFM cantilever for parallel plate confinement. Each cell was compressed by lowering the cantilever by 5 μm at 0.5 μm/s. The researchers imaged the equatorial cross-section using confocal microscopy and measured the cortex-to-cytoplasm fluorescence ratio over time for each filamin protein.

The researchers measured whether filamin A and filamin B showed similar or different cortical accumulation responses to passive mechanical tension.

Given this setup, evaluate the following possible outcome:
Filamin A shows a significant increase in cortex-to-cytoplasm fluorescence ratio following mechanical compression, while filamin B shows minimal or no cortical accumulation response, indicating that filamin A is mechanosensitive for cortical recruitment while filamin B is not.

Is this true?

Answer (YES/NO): NO